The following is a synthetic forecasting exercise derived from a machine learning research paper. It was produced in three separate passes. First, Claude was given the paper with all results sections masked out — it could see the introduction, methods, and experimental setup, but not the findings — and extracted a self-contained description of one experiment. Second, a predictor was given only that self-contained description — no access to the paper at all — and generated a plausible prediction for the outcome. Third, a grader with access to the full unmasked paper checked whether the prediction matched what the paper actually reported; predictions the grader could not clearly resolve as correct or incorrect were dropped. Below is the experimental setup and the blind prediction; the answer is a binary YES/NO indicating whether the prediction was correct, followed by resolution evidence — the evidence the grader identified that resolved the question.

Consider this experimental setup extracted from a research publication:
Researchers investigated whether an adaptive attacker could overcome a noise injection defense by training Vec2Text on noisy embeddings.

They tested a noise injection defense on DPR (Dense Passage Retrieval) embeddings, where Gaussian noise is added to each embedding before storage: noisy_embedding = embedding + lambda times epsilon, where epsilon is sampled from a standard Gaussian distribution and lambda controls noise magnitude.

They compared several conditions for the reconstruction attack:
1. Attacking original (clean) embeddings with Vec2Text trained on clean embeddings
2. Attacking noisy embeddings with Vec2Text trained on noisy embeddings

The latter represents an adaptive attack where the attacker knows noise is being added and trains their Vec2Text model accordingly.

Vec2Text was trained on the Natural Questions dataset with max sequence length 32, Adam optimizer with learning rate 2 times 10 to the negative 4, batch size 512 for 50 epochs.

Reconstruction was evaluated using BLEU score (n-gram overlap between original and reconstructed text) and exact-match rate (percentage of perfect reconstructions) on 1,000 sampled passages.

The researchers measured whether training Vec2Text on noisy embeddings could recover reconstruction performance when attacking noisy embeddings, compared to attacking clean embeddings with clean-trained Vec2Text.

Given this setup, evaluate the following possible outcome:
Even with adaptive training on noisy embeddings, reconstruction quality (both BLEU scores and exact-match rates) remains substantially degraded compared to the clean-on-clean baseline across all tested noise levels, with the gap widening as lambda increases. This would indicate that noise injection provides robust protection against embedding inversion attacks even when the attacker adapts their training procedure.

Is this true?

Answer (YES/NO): NO